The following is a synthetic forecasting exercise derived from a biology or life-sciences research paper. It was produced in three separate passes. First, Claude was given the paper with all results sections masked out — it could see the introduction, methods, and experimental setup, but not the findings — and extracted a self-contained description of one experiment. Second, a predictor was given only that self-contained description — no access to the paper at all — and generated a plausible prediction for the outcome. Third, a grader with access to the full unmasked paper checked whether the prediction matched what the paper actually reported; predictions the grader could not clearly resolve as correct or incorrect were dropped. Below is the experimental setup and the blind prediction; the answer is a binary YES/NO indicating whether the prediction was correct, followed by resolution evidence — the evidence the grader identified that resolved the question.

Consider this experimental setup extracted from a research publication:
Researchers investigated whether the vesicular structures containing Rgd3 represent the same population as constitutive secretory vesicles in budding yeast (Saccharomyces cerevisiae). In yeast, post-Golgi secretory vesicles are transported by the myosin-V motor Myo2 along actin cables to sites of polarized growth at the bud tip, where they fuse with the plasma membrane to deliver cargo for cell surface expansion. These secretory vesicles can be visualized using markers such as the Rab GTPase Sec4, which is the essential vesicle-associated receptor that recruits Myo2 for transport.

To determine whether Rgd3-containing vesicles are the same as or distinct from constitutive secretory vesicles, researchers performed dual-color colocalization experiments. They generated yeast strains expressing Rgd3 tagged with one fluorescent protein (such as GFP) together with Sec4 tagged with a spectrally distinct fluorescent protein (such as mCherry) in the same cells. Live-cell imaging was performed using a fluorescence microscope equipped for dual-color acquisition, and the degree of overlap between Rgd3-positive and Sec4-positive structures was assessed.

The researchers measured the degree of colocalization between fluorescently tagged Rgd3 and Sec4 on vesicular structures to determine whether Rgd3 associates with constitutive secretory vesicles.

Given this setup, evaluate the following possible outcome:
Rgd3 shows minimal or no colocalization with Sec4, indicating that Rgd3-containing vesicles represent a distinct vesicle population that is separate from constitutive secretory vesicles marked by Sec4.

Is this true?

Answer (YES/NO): YES